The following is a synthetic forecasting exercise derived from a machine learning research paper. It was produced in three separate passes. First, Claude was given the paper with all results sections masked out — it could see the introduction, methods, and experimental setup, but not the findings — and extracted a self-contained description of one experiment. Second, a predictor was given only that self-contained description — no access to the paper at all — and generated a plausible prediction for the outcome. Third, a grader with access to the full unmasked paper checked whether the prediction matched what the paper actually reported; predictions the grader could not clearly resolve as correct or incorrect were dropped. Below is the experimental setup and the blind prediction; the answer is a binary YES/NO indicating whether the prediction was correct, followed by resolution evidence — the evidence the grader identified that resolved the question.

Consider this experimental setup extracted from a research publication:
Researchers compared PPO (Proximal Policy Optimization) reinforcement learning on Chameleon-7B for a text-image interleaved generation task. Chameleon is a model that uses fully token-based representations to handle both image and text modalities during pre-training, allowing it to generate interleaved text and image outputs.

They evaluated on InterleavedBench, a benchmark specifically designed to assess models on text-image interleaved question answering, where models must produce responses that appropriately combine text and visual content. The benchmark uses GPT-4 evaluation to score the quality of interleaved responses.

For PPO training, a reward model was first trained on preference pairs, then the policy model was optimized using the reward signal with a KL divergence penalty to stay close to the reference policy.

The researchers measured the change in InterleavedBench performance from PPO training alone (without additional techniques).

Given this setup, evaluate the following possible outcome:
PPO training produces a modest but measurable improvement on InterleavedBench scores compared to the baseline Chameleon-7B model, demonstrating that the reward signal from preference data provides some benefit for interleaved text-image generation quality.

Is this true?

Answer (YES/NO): NO